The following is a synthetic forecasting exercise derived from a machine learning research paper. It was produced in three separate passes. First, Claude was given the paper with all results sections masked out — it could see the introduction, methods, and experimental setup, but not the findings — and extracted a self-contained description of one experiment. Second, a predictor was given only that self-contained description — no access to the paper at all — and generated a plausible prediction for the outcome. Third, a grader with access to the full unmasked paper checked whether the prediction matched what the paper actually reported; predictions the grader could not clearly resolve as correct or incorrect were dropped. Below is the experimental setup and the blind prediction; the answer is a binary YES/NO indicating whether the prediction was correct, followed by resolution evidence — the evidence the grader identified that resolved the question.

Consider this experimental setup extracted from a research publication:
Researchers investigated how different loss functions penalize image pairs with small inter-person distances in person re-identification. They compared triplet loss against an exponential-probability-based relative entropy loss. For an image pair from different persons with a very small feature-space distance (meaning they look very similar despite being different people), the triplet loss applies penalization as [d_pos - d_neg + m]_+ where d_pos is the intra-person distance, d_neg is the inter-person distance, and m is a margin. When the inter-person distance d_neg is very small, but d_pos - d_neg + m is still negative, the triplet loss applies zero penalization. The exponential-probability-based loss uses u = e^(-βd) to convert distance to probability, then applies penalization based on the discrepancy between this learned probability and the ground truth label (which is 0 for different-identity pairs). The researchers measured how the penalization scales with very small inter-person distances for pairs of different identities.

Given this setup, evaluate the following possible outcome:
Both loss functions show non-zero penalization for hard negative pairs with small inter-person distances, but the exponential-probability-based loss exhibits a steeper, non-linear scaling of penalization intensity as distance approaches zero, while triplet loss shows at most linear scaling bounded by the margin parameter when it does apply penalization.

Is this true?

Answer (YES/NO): NO